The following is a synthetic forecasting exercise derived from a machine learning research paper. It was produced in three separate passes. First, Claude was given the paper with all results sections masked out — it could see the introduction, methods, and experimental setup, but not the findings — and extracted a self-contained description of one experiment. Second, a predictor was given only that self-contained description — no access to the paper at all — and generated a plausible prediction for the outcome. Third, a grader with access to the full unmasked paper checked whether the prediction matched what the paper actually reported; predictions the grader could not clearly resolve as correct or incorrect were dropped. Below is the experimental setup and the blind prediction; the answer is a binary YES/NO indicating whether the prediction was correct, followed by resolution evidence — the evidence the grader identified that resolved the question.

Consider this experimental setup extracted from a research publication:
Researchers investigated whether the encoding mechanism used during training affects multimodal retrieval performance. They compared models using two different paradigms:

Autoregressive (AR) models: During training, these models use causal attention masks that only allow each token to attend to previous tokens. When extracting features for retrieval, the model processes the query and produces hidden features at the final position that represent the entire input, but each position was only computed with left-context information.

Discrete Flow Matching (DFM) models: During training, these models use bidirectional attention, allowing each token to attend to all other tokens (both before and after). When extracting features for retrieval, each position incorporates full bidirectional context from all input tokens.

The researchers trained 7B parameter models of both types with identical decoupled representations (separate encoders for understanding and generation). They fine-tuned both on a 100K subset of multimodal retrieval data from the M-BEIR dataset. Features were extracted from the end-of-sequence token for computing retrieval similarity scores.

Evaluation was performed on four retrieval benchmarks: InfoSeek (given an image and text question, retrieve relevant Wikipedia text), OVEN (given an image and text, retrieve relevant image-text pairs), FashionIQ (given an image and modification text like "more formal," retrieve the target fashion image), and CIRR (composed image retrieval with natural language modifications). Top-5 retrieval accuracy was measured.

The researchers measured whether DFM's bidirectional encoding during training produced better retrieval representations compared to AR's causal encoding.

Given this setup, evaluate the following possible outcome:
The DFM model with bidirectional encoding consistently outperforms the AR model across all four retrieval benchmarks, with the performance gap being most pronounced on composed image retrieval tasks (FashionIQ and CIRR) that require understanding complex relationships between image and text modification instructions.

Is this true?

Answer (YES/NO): NO